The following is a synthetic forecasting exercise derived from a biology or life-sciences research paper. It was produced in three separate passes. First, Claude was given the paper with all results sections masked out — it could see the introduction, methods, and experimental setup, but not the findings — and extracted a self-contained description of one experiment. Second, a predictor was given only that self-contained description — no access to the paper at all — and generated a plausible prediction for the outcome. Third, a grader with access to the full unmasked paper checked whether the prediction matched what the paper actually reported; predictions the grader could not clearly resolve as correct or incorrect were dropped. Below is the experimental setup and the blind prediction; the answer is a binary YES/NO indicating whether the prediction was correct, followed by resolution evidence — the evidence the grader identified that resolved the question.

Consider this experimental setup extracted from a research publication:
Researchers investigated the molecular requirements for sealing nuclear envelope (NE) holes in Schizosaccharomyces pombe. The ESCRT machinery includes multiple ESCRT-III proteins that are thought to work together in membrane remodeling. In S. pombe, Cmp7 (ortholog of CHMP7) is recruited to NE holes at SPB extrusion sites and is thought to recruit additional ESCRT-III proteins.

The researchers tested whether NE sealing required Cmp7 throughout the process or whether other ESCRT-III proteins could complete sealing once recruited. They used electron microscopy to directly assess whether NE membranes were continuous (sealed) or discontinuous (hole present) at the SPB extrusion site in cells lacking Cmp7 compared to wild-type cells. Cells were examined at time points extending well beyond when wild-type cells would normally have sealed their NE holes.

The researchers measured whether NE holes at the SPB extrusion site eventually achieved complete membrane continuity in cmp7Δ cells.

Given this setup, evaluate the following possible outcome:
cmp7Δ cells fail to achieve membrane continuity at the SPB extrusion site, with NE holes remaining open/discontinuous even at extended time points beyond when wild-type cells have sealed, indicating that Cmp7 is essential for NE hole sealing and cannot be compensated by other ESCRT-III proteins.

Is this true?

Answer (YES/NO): YES